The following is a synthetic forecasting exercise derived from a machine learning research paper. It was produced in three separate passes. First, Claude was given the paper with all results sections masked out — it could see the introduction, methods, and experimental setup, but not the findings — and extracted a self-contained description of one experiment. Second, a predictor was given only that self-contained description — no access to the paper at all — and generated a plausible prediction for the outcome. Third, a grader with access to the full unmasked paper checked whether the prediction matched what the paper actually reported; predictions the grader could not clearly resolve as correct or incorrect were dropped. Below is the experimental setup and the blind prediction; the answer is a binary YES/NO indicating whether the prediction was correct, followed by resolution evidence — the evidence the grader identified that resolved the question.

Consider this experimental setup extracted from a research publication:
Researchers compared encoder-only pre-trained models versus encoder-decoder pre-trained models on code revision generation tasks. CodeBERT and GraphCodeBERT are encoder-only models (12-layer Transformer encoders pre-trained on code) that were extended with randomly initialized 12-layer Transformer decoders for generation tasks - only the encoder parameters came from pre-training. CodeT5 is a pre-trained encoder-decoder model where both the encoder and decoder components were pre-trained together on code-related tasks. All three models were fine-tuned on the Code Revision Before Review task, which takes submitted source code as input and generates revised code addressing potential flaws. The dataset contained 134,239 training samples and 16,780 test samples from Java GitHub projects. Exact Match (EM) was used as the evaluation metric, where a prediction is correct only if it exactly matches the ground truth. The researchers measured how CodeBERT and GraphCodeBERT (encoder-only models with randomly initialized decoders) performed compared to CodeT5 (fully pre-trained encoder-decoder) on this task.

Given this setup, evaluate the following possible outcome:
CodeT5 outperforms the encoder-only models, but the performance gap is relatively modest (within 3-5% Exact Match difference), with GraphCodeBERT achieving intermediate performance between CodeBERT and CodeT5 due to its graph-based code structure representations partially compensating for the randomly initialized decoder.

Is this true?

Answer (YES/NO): NO